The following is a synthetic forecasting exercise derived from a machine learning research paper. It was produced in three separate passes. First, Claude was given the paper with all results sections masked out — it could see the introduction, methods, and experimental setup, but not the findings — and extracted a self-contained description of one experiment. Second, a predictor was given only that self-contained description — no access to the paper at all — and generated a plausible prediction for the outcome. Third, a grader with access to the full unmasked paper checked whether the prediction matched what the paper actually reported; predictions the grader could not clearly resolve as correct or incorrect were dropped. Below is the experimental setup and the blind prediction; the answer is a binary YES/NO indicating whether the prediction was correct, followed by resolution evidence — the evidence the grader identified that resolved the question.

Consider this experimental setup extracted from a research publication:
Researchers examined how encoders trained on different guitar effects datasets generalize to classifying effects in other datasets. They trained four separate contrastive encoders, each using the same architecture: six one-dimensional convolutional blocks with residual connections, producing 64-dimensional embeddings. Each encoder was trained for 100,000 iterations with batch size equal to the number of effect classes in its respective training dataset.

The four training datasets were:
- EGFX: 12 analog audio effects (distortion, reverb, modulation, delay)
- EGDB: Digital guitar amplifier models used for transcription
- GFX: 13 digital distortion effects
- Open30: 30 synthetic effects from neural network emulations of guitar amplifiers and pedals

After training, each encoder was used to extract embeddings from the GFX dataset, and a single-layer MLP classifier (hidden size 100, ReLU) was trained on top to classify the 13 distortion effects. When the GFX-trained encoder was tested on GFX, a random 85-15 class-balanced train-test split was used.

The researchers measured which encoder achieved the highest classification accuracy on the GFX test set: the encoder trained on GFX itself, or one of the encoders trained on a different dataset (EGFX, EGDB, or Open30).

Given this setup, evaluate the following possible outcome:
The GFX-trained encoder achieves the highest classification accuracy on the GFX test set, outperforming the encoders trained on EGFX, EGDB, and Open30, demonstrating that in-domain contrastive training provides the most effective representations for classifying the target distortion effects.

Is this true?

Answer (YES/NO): NO